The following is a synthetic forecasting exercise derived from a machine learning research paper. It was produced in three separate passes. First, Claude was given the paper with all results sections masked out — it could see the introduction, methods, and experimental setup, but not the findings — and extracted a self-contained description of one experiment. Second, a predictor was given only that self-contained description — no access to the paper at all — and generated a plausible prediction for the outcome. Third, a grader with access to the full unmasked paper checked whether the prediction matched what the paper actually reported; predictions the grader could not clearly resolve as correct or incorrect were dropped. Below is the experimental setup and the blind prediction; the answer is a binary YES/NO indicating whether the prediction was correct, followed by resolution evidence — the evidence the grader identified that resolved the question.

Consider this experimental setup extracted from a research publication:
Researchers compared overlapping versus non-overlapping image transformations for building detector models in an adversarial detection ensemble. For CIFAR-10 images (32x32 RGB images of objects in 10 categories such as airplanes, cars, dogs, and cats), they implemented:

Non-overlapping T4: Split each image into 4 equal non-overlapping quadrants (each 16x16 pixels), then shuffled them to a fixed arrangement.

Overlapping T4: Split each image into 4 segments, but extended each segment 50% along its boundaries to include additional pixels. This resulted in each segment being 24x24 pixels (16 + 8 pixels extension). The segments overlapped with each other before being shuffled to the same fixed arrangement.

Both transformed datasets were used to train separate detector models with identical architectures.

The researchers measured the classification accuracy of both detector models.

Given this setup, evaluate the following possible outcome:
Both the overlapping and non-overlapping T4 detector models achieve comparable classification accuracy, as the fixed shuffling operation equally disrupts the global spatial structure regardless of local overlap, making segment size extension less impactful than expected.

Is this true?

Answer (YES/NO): NO